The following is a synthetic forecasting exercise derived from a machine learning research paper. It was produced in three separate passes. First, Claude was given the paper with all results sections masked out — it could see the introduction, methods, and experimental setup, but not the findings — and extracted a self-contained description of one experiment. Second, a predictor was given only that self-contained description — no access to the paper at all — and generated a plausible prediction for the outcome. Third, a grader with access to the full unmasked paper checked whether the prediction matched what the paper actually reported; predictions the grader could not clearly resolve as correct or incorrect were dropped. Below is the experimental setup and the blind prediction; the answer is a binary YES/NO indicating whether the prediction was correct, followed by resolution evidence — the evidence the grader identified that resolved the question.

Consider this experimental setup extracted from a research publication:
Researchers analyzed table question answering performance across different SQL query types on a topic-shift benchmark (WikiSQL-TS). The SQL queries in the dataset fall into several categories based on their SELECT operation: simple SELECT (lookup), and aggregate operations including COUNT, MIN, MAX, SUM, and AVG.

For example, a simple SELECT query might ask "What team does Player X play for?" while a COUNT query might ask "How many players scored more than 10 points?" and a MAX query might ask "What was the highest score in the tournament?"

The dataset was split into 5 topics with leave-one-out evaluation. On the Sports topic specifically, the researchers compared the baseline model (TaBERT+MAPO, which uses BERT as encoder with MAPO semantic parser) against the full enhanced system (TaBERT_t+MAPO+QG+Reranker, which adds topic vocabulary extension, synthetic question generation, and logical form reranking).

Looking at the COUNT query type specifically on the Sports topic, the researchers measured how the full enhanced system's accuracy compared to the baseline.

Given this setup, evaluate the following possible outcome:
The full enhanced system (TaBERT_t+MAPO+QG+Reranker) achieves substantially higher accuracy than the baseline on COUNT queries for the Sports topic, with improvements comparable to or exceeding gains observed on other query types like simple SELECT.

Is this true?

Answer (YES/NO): NO